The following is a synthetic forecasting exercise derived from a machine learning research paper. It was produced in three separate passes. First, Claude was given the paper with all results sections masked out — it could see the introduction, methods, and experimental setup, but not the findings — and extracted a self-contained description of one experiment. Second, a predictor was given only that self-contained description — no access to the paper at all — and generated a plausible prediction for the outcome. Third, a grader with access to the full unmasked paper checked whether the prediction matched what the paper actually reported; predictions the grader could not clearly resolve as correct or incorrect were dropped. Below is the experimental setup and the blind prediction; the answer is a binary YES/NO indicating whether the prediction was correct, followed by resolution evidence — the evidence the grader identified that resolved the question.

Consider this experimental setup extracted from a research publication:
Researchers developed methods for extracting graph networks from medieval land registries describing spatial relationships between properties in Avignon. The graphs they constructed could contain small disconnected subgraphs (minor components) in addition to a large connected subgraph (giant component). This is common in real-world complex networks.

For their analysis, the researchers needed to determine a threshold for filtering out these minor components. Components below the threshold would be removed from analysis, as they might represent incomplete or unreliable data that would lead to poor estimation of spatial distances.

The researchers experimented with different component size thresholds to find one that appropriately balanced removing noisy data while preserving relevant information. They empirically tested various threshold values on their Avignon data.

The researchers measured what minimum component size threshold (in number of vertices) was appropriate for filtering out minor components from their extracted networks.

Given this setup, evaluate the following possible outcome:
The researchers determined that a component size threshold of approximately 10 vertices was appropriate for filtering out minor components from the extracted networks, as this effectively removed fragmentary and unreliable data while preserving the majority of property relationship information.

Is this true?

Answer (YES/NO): NO